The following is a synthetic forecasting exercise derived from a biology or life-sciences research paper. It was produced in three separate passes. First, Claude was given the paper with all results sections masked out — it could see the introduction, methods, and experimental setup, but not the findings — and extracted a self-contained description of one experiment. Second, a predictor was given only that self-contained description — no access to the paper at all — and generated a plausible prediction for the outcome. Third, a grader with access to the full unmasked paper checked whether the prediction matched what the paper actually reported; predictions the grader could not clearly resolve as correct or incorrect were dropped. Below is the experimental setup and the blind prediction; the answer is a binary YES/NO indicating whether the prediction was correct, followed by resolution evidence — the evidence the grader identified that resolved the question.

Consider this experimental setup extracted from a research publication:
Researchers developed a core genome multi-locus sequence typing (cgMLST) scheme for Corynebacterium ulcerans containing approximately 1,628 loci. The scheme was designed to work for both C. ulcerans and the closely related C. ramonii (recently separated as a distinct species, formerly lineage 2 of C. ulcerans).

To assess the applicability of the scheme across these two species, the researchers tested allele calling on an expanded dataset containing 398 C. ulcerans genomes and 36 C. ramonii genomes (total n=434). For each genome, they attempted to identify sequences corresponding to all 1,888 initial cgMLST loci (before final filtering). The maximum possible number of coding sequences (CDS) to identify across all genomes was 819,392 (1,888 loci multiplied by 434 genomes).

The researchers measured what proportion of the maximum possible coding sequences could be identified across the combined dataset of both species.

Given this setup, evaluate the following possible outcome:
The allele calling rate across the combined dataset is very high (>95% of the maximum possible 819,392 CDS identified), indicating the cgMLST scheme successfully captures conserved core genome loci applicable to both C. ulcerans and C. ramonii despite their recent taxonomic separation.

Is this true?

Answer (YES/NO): NO